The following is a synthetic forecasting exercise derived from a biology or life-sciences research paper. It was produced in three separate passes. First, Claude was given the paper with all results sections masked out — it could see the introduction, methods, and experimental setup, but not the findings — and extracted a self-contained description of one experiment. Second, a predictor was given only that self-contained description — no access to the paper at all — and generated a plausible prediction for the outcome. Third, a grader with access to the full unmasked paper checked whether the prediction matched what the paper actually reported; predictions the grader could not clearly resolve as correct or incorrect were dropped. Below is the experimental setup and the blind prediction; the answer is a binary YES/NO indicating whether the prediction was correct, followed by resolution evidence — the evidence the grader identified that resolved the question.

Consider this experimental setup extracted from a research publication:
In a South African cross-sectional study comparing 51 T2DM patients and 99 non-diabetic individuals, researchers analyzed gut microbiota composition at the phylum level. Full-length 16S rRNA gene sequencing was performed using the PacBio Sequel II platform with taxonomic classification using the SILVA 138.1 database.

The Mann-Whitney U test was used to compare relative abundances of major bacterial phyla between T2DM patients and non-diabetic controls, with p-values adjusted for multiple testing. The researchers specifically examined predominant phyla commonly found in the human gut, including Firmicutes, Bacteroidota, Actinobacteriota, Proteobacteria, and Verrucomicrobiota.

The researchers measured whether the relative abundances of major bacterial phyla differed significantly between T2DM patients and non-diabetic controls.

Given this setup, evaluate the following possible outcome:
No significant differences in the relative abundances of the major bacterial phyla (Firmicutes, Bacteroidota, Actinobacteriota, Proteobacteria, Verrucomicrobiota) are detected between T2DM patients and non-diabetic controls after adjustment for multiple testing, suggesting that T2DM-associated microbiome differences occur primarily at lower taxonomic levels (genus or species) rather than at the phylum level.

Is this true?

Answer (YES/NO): NO